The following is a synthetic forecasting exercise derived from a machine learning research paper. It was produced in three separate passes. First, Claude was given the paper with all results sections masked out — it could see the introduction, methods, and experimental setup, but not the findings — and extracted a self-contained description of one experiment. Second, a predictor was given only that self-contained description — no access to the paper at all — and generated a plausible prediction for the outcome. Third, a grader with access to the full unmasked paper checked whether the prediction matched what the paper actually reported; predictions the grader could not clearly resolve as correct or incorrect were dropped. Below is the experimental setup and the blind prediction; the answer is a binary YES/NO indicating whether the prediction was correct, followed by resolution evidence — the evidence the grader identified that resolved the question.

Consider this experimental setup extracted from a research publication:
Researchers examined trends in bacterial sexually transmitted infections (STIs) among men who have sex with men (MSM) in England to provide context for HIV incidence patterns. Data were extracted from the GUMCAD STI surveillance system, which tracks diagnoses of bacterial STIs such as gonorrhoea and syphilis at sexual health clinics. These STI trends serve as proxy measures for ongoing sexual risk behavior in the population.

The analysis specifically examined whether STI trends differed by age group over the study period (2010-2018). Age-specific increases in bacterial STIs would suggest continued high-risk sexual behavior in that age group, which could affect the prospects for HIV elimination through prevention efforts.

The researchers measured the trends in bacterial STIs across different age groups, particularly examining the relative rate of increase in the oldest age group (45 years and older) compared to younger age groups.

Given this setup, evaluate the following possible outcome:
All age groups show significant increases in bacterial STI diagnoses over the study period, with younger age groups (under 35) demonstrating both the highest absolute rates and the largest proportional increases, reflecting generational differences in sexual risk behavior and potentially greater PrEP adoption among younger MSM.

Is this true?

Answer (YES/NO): NO